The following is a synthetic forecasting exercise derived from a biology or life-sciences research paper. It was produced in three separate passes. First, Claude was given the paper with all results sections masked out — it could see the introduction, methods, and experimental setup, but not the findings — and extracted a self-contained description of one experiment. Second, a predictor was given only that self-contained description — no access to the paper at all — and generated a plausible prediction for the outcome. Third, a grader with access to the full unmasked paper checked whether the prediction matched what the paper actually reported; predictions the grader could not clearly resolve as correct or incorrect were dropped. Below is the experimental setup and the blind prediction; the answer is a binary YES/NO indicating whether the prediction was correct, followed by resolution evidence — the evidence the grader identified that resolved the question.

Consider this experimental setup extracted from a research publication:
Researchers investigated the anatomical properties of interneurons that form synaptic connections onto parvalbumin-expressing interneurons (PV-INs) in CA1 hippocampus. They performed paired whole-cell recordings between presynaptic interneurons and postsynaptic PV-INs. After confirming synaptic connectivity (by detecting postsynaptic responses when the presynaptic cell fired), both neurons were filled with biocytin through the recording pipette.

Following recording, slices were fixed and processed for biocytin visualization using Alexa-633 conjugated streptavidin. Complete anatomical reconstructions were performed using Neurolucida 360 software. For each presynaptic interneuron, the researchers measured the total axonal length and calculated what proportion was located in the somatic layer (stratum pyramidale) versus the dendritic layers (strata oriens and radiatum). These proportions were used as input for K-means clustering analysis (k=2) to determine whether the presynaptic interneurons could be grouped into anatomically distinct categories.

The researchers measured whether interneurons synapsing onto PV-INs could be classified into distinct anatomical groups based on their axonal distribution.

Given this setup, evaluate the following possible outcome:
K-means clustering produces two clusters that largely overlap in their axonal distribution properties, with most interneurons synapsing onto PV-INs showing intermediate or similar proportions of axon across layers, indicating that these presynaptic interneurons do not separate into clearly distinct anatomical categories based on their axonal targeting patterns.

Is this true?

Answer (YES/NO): NO